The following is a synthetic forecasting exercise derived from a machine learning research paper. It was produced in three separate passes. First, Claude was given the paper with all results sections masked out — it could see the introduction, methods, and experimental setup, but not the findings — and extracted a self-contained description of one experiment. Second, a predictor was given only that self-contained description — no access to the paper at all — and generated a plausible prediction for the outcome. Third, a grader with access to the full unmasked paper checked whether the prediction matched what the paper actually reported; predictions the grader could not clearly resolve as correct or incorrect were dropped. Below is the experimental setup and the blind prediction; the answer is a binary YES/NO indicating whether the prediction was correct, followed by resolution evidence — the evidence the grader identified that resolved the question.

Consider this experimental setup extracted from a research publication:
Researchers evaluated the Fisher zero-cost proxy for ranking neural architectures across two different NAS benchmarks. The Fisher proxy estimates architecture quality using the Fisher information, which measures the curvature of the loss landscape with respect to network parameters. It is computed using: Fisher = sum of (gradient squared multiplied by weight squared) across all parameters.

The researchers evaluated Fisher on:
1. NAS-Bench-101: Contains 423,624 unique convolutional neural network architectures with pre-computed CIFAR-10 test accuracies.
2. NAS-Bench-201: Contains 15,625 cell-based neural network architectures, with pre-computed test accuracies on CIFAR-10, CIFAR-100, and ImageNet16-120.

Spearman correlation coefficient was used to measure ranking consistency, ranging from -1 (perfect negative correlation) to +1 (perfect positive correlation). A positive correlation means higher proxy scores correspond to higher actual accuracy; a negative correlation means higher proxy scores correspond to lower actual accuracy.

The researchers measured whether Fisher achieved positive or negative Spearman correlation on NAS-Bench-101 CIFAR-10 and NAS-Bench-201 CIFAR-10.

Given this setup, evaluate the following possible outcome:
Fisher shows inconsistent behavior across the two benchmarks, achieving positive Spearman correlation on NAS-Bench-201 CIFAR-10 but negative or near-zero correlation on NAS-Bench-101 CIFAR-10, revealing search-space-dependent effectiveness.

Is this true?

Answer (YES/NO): YES